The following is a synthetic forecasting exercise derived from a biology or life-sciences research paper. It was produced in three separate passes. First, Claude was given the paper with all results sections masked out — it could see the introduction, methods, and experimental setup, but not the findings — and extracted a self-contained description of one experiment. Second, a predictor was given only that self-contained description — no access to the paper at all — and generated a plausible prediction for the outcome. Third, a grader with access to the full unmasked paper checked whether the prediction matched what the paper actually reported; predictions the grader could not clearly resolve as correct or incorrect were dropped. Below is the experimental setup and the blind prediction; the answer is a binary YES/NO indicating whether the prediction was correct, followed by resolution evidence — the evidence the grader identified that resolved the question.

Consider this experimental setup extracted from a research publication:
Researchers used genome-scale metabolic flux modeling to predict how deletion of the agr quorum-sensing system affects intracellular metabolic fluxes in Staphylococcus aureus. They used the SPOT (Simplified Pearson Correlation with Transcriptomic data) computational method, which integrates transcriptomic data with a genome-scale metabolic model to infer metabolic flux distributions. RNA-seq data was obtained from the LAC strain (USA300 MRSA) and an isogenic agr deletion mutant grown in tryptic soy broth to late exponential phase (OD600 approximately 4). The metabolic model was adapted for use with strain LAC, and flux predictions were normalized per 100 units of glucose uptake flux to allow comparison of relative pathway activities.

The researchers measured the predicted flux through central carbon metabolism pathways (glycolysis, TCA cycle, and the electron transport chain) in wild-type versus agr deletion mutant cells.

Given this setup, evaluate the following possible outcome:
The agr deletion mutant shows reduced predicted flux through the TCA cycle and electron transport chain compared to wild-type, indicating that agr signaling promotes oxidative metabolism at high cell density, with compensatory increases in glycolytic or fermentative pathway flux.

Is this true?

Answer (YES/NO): NO